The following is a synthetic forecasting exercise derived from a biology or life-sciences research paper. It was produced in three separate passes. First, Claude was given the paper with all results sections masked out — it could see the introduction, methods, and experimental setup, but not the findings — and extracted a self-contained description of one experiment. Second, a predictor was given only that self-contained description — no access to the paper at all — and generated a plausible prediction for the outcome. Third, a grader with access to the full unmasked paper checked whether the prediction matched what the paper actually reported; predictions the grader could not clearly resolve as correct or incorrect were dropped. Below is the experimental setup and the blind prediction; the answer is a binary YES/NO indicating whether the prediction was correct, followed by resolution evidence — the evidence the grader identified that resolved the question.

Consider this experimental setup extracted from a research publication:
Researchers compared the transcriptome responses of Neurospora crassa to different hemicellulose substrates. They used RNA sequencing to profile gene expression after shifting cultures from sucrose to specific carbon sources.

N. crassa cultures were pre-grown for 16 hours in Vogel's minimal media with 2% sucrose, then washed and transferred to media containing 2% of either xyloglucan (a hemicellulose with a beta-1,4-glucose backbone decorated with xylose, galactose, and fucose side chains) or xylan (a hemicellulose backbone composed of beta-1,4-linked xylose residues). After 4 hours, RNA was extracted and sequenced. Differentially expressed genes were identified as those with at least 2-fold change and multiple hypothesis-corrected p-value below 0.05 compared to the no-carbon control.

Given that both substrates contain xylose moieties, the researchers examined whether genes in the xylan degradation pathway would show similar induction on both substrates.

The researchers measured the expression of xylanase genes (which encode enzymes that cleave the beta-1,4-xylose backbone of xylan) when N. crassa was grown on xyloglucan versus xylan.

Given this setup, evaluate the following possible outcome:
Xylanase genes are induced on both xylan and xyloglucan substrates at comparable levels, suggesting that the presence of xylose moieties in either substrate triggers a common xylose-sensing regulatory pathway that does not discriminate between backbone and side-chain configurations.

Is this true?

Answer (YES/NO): NO